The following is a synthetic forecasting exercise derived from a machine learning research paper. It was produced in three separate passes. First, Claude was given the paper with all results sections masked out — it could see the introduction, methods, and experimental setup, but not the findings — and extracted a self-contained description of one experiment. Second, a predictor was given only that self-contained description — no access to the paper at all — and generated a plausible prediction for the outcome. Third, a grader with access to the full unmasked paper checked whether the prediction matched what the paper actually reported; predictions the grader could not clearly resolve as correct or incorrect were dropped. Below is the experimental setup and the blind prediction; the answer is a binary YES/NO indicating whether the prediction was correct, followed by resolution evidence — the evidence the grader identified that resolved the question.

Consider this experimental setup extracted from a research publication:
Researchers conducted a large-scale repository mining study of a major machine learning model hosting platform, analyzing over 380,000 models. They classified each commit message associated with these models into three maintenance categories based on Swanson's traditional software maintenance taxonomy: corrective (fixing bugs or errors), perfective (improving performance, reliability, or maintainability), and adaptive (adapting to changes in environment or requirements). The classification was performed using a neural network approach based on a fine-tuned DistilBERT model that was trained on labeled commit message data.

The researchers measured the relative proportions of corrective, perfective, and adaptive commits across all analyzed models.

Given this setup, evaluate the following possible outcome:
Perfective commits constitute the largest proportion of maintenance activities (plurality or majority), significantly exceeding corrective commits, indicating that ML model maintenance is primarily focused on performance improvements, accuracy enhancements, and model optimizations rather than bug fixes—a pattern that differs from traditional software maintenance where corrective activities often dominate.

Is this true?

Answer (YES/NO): YES